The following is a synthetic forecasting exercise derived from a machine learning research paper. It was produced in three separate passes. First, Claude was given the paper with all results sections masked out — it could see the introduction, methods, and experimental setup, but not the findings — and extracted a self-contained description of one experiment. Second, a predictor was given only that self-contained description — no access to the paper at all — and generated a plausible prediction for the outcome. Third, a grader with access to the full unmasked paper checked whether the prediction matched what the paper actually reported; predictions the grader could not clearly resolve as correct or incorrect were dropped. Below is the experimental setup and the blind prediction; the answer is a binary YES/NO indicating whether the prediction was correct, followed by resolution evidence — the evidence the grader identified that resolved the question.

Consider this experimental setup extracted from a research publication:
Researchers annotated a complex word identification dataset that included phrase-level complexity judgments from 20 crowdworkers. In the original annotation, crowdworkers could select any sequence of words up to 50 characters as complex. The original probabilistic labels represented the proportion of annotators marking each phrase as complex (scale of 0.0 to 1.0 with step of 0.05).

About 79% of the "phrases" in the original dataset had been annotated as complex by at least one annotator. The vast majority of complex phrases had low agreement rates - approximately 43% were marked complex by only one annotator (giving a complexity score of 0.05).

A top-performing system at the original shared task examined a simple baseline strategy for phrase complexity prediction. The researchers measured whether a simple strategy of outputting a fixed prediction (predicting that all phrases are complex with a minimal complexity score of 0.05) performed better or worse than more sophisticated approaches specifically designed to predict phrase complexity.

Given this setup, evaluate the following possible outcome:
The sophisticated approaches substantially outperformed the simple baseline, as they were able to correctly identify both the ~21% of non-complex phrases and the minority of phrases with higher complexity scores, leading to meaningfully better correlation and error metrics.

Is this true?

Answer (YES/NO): NO